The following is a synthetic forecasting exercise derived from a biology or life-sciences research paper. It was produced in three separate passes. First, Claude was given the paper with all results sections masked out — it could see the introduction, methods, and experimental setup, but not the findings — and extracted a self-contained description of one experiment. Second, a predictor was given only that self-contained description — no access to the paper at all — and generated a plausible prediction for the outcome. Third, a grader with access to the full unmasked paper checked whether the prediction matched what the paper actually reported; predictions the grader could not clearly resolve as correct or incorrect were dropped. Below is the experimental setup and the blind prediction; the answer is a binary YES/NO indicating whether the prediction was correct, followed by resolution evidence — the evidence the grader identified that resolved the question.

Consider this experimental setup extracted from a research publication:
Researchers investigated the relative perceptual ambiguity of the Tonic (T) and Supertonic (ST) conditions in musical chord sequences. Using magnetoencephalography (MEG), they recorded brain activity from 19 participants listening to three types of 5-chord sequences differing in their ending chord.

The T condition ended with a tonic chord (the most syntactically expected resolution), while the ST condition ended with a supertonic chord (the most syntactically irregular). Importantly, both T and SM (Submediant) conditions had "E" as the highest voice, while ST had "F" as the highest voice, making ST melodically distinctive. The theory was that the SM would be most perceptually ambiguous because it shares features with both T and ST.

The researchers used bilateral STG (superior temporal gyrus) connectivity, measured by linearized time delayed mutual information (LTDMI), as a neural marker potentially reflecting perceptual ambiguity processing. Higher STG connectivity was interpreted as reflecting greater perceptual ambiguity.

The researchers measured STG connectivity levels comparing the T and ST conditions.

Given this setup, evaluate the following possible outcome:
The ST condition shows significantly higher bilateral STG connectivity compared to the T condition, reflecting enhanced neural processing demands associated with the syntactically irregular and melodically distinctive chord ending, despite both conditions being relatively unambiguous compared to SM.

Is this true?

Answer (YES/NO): NO